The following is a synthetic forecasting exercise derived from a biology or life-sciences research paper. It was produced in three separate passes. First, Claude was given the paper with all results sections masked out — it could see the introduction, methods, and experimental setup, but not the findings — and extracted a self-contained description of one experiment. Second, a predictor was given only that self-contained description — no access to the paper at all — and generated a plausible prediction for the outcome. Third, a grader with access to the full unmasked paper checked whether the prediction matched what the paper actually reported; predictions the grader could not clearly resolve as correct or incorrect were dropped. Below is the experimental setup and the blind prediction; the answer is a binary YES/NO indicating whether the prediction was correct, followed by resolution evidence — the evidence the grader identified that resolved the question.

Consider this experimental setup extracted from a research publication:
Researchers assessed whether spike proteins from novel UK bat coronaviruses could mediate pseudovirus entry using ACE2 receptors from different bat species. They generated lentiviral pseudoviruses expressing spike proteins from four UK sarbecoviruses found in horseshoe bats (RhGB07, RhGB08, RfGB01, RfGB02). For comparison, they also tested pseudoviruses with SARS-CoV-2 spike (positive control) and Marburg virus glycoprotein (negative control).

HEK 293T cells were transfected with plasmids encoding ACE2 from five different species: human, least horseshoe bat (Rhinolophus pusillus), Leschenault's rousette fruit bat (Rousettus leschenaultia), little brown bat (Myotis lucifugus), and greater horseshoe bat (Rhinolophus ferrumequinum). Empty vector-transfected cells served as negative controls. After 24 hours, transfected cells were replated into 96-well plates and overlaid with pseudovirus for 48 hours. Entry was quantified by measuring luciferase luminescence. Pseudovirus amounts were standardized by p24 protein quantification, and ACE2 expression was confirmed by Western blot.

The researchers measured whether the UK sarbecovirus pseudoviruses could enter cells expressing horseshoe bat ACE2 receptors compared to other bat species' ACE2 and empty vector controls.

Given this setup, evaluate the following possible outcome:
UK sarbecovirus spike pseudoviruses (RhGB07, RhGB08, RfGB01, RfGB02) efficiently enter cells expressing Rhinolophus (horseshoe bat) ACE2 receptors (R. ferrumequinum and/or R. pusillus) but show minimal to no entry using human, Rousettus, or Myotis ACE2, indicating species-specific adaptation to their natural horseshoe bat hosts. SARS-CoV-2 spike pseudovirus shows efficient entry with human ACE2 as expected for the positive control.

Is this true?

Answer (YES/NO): NO